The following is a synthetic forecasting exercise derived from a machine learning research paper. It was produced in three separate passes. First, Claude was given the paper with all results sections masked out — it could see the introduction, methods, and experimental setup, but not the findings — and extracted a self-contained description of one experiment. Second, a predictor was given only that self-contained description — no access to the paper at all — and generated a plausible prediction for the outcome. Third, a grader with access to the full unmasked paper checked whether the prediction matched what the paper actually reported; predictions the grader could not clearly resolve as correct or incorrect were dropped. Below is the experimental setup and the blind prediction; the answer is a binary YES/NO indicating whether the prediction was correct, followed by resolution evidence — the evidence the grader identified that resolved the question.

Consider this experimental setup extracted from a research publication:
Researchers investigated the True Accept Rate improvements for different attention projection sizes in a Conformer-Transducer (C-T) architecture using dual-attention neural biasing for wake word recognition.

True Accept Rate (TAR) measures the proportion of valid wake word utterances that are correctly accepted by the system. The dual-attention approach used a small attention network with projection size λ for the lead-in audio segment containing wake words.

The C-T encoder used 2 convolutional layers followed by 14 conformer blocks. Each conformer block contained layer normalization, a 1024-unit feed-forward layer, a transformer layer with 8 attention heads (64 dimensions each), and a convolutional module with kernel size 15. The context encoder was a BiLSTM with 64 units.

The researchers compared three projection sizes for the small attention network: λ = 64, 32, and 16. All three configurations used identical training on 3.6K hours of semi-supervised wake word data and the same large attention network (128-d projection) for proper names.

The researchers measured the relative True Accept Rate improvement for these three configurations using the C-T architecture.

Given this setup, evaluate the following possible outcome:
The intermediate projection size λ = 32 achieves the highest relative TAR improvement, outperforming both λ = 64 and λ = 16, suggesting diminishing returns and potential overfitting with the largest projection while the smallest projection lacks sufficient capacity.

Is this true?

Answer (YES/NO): YES